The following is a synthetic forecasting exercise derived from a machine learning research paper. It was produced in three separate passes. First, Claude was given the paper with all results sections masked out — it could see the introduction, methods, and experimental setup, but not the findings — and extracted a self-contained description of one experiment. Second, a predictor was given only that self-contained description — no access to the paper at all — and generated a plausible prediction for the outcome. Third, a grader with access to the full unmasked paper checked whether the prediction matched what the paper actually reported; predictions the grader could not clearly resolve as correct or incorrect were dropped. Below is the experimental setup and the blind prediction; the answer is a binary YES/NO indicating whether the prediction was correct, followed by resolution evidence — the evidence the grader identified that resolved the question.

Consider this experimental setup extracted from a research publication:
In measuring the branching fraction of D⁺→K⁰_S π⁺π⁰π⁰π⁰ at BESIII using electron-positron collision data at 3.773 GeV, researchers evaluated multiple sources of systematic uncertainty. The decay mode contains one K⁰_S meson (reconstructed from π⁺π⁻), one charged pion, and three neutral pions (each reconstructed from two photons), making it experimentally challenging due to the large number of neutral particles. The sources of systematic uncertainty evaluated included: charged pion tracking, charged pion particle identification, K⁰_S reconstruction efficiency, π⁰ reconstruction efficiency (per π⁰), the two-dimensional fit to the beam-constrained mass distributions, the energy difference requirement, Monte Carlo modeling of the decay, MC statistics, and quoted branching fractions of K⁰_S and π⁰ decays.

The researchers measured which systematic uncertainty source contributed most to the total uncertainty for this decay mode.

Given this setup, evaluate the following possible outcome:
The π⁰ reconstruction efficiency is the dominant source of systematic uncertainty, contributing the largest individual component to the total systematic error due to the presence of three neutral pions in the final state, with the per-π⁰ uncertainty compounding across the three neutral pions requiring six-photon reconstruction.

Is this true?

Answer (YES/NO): NO